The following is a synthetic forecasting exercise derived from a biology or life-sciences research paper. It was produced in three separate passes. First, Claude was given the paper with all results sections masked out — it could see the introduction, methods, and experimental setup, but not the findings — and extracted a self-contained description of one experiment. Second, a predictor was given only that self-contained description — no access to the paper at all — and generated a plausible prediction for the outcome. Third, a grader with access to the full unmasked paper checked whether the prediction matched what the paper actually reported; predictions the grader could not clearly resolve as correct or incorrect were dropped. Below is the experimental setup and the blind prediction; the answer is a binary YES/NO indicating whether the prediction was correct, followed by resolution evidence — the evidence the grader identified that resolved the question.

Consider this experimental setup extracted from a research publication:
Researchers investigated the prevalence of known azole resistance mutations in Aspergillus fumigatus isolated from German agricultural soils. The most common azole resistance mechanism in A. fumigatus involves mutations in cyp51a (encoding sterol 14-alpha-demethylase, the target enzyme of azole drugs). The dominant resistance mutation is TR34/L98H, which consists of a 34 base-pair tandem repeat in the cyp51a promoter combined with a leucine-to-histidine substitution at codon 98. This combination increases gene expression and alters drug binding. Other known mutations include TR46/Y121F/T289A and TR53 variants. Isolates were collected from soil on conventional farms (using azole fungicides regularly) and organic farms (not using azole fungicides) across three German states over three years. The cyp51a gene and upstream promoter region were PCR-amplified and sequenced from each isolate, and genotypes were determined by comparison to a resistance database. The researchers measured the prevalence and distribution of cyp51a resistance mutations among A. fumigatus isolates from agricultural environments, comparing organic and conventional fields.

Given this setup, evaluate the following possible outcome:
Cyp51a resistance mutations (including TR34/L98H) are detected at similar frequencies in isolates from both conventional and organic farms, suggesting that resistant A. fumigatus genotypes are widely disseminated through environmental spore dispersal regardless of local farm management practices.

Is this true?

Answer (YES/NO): YES